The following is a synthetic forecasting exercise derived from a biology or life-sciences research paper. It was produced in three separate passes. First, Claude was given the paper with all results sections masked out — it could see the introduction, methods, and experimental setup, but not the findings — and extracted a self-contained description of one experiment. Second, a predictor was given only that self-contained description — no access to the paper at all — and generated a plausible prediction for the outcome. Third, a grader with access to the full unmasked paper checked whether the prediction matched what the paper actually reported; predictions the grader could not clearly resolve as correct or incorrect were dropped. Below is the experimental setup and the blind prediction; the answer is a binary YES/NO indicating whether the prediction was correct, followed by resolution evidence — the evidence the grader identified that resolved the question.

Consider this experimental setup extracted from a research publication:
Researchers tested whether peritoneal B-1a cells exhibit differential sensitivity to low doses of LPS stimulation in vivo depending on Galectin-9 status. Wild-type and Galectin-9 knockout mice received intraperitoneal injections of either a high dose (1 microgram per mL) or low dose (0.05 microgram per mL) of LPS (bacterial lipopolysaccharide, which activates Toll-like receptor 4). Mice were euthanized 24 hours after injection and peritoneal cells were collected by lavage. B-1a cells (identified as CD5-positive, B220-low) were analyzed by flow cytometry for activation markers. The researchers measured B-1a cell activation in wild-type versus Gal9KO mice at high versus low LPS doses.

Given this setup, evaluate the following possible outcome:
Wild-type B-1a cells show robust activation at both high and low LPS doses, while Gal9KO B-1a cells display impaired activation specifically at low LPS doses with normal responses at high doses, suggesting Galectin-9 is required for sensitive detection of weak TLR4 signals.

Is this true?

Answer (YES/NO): NO